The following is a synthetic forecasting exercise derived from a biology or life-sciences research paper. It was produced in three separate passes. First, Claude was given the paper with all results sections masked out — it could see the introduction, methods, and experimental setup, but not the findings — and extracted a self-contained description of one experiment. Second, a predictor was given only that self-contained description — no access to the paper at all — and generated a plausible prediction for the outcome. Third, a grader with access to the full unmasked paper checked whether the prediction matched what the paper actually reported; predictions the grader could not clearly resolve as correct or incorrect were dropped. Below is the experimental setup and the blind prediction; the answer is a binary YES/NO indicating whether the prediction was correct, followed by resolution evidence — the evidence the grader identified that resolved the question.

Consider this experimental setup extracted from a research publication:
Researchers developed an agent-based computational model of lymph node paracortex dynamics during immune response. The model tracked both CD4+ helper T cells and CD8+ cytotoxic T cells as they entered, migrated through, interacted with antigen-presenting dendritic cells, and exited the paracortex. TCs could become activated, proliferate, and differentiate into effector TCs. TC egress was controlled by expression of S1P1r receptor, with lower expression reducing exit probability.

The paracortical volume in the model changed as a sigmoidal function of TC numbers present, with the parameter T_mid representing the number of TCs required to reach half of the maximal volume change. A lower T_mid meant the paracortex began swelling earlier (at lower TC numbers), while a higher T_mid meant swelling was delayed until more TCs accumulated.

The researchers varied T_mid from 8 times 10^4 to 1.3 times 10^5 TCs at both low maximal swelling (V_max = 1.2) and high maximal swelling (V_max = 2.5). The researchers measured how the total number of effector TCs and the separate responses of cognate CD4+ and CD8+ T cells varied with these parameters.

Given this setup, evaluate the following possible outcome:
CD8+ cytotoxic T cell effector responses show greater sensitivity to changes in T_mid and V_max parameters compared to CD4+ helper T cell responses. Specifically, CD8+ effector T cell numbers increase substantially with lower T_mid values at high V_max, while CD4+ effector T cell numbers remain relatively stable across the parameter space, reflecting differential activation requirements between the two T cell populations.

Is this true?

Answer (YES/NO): NO